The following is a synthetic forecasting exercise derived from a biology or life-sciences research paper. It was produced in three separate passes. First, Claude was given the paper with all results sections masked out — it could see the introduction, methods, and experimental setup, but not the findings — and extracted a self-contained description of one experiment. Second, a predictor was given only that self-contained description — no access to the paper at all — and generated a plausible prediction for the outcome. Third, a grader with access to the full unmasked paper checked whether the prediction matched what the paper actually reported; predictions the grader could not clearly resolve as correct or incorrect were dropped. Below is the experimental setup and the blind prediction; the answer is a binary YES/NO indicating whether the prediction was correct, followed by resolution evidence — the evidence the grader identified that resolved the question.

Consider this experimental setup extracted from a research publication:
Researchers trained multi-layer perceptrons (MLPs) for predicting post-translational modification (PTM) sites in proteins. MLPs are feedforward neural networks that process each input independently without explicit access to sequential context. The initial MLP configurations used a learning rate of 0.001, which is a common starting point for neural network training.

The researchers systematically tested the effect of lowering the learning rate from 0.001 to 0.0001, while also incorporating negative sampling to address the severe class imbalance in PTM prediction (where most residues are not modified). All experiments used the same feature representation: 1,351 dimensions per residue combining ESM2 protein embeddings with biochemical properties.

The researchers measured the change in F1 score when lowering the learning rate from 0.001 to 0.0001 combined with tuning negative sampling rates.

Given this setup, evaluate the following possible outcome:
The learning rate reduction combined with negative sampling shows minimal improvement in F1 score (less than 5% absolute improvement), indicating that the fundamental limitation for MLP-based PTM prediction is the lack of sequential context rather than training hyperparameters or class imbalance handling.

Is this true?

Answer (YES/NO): NO